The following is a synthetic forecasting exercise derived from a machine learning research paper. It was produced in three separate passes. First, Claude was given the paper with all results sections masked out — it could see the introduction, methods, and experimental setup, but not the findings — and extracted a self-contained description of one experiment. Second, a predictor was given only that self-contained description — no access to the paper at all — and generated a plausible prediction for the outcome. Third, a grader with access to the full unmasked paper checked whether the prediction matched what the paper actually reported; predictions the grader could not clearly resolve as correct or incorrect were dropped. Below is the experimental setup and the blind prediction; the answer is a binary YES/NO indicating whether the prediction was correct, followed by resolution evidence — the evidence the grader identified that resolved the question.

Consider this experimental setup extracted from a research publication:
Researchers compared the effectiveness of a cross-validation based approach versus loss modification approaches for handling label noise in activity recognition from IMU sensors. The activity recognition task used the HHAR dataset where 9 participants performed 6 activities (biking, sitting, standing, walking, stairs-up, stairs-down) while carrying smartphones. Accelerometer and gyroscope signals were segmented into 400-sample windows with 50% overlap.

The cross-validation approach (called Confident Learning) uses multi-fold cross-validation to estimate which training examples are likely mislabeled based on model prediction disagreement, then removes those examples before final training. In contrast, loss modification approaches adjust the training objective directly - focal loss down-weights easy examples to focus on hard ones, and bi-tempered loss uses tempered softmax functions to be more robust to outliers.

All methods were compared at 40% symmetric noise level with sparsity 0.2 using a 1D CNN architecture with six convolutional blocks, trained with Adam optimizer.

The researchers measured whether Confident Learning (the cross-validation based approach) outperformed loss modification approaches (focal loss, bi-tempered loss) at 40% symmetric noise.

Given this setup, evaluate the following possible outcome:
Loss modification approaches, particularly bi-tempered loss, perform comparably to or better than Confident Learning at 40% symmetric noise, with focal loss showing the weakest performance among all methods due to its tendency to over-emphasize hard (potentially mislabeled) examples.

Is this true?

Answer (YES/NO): NO